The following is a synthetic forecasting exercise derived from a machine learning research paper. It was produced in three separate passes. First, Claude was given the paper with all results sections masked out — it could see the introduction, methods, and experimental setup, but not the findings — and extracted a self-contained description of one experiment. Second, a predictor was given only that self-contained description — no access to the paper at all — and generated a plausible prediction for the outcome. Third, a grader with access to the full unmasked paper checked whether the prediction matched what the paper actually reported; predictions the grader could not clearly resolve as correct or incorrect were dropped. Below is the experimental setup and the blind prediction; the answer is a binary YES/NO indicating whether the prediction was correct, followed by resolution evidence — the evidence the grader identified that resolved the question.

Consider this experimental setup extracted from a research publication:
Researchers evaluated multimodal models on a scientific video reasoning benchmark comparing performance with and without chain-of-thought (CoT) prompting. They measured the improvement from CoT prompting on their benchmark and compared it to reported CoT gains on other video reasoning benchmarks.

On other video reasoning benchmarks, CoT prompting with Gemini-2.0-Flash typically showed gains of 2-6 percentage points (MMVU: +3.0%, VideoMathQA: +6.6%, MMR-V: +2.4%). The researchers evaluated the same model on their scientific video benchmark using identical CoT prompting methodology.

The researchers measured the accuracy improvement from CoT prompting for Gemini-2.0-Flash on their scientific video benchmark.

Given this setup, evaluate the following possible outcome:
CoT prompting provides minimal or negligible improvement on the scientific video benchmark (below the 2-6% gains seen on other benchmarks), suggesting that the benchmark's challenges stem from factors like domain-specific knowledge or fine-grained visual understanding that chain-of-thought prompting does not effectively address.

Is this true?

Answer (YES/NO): NO